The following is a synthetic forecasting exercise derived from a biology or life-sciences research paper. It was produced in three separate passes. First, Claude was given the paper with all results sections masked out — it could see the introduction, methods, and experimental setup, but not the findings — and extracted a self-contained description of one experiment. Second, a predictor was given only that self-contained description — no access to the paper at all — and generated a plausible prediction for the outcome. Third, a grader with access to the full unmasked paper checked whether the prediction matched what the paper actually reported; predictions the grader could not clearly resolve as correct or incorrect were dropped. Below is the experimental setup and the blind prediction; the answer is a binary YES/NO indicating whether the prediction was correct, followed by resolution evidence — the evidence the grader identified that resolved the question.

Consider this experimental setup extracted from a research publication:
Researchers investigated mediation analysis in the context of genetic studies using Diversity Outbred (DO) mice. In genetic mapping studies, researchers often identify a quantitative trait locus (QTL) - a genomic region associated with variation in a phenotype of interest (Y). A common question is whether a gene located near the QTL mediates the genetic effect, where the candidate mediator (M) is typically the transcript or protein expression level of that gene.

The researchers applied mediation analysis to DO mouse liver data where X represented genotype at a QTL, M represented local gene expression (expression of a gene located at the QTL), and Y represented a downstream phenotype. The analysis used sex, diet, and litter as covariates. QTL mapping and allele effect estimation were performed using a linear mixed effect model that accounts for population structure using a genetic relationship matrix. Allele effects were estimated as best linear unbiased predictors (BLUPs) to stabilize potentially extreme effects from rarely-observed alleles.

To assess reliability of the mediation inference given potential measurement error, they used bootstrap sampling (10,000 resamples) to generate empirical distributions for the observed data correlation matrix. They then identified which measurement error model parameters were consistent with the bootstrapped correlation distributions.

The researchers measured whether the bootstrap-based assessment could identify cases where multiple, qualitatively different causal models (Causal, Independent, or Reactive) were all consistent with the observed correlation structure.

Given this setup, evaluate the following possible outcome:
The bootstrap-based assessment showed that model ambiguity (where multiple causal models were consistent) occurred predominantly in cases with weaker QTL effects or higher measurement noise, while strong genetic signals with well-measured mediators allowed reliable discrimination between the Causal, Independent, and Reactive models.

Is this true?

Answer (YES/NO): NO